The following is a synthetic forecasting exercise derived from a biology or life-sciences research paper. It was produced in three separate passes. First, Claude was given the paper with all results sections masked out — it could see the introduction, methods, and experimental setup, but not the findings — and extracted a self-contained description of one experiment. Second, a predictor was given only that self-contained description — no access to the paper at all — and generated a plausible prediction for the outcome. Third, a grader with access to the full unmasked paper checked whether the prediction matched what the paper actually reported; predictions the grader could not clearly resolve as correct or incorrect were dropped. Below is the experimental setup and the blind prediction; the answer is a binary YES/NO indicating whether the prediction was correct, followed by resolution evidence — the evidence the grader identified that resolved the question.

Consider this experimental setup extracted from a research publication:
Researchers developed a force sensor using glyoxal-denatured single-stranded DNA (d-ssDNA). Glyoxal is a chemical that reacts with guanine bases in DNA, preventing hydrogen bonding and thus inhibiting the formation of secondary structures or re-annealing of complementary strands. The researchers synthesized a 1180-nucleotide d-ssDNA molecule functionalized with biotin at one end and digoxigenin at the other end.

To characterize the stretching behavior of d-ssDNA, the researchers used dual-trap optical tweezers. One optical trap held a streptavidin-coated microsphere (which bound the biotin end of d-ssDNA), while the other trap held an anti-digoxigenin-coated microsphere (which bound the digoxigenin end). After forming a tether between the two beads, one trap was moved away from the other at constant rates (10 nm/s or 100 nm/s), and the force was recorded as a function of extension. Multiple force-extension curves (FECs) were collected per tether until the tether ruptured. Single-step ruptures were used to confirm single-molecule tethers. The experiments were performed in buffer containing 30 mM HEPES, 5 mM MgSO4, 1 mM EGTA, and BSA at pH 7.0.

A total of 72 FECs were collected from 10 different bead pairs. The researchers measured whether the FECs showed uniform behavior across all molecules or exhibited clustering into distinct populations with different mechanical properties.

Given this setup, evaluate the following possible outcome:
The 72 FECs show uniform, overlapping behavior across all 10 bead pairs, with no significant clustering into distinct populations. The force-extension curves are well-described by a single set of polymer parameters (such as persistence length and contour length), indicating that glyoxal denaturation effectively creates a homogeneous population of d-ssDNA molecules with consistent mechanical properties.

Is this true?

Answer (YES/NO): NO